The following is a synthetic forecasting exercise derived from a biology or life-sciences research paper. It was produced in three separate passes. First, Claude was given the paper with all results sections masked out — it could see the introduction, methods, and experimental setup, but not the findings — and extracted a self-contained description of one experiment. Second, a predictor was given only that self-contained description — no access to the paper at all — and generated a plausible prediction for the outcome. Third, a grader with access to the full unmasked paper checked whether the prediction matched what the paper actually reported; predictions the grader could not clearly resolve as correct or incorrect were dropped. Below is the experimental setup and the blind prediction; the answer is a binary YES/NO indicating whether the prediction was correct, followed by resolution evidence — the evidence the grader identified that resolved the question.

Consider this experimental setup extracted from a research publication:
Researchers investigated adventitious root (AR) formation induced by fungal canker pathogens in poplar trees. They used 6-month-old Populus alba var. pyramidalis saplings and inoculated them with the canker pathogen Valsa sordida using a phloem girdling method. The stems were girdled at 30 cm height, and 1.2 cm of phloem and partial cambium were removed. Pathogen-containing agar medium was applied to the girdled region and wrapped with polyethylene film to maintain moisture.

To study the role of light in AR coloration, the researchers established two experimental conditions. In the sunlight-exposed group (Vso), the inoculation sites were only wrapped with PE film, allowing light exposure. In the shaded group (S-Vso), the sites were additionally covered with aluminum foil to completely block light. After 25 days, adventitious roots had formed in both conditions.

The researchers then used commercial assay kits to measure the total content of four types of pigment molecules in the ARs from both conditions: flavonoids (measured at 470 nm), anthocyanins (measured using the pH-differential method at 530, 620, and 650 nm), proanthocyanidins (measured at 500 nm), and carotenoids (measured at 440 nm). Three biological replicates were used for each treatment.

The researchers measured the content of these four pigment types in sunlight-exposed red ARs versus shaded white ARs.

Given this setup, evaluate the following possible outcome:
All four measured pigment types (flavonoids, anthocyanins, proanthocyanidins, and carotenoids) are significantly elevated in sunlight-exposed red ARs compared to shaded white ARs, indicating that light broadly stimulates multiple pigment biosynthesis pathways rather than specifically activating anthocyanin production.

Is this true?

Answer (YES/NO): NO